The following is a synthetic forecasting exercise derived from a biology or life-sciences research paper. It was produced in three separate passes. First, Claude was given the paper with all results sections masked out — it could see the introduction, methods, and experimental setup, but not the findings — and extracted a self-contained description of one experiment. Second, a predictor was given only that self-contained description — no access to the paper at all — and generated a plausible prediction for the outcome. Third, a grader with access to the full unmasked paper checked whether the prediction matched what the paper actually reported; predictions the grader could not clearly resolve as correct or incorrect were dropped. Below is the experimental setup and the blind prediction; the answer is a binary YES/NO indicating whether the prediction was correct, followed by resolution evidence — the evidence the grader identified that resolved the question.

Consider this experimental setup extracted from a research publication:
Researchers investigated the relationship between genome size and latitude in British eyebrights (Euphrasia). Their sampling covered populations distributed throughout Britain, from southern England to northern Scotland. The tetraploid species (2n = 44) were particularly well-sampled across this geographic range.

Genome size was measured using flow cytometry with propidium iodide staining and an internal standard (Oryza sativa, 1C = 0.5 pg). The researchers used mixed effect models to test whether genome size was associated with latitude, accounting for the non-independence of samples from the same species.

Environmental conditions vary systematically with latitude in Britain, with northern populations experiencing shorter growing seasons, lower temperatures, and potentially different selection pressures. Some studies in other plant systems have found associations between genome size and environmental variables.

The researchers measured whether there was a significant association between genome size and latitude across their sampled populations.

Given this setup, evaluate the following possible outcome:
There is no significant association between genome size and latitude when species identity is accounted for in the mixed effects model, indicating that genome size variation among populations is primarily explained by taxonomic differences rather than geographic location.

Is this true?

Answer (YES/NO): NO